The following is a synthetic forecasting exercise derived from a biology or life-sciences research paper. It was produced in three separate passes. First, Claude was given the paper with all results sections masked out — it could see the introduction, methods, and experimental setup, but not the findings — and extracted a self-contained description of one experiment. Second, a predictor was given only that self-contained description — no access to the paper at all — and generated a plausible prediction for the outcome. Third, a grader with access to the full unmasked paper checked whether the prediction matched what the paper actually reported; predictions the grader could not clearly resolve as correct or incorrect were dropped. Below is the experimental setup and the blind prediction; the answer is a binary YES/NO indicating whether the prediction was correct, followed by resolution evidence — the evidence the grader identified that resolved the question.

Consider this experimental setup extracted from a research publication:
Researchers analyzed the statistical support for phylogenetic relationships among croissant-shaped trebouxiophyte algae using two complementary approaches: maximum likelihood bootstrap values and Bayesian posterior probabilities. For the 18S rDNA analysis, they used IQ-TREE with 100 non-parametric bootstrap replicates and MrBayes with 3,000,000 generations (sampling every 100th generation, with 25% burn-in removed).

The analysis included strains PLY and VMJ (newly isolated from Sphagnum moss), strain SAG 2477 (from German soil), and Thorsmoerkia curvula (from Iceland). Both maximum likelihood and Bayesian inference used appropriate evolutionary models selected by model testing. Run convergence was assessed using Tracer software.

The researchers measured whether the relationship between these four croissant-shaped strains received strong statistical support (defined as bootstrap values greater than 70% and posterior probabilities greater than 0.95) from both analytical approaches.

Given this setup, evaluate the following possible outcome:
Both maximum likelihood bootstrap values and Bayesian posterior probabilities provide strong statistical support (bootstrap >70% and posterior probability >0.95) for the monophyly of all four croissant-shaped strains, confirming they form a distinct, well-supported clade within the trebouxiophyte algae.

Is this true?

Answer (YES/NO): YES